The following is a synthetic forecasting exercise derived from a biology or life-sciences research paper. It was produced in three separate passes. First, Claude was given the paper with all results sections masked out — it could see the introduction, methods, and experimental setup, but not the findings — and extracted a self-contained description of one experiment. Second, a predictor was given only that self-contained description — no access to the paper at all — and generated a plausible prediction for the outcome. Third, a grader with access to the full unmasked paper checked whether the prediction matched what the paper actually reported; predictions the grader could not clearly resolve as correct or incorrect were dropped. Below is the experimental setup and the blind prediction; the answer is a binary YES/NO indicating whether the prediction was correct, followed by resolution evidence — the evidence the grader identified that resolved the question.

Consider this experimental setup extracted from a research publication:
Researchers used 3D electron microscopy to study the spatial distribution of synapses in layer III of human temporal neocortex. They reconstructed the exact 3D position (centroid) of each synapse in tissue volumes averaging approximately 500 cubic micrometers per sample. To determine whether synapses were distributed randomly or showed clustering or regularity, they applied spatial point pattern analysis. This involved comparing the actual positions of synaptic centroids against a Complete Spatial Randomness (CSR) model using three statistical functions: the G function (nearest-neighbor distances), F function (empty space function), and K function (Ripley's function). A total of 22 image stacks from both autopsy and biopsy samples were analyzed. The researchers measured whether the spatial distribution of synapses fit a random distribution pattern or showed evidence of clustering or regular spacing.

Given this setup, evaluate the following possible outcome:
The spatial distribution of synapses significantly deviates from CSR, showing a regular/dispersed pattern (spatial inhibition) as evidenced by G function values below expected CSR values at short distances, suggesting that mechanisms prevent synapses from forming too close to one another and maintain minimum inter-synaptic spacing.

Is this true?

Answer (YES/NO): NO